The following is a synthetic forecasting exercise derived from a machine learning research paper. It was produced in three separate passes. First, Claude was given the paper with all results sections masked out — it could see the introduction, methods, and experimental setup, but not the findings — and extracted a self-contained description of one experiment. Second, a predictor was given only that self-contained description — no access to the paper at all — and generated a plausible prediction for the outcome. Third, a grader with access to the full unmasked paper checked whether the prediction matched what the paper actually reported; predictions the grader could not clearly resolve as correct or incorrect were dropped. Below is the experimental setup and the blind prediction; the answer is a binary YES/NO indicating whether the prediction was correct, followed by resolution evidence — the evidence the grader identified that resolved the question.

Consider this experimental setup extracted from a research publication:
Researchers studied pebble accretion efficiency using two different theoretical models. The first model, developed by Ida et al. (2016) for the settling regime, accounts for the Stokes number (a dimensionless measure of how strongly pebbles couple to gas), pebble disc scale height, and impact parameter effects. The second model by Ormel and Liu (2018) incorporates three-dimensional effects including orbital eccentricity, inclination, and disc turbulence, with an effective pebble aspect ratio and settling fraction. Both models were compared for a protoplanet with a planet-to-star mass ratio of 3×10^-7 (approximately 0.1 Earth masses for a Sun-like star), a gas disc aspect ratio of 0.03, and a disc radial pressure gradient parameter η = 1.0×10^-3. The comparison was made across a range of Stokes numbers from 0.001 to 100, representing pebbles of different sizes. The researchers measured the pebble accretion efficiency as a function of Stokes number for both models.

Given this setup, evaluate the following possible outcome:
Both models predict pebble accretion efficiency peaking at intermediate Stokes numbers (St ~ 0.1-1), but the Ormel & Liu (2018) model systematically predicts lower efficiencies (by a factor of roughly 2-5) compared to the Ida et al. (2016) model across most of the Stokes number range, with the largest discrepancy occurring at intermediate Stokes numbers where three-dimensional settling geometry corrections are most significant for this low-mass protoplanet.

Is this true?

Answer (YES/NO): NO